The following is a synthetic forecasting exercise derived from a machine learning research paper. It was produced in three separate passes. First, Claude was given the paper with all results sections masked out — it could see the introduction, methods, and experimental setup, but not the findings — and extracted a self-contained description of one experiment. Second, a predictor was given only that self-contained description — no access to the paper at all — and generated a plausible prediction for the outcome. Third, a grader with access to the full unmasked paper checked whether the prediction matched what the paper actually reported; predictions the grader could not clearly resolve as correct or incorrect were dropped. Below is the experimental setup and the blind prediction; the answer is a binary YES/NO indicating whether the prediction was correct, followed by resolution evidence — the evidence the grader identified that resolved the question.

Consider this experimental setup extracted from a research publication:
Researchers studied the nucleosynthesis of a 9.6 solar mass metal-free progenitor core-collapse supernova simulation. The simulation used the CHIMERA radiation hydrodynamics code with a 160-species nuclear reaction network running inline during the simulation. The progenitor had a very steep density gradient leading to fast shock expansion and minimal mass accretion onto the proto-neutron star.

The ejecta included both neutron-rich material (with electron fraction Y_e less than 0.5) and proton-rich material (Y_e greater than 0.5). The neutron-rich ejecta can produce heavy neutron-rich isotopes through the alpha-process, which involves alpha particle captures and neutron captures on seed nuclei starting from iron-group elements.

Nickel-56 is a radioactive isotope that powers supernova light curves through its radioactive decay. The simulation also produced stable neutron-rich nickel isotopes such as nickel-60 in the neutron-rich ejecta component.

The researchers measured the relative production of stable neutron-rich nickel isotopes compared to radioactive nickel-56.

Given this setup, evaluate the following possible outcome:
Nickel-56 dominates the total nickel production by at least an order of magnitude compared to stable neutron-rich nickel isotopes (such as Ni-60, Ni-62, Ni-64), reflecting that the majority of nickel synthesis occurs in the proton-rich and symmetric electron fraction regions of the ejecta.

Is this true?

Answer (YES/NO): NO